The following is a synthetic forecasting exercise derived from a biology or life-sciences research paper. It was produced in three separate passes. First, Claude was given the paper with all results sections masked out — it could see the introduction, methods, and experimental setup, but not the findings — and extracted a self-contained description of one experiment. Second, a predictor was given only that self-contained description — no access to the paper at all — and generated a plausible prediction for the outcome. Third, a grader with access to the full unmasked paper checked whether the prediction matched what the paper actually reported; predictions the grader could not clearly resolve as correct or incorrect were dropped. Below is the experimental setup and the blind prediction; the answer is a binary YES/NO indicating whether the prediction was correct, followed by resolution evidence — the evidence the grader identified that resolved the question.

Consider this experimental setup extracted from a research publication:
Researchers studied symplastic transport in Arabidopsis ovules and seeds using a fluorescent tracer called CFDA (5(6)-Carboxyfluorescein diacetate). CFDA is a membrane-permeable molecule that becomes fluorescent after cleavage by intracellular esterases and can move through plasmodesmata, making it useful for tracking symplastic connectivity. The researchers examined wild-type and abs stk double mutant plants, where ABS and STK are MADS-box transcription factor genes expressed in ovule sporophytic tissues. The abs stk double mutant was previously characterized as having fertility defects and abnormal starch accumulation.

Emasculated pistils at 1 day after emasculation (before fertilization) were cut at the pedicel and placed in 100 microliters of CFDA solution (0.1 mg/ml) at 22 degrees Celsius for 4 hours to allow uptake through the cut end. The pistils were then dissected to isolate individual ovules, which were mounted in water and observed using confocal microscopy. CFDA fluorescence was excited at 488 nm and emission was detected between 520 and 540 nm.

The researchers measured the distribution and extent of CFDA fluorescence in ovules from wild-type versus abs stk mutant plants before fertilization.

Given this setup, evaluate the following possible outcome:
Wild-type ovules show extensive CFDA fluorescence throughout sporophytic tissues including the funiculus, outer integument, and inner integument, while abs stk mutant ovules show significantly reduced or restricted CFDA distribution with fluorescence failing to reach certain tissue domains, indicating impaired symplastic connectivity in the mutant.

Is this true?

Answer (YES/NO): NO